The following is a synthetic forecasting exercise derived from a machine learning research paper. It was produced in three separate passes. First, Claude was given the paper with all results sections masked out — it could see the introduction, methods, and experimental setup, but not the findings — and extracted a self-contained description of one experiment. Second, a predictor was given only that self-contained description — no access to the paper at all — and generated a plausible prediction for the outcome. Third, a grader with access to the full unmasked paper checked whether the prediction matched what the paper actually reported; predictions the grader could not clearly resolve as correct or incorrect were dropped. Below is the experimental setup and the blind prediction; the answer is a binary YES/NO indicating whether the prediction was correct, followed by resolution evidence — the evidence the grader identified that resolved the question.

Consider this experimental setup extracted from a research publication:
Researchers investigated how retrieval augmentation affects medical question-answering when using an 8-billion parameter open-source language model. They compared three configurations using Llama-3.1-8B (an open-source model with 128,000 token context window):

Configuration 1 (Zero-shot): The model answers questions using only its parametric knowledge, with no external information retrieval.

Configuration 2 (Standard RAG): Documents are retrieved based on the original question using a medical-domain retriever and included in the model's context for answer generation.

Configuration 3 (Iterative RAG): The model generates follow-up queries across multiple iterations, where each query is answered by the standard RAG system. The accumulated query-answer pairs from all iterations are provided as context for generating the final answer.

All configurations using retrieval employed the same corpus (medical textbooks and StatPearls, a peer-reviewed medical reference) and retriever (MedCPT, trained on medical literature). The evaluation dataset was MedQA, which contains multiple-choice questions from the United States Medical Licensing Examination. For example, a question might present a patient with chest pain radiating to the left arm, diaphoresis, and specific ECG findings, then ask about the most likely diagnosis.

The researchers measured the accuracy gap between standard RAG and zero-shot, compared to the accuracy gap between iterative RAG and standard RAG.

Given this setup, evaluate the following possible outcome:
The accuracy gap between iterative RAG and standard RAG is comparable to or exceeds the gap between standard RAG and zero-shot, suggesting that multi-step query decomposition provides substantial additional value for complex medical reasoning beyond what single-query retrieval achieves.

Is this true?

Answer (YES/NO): YES